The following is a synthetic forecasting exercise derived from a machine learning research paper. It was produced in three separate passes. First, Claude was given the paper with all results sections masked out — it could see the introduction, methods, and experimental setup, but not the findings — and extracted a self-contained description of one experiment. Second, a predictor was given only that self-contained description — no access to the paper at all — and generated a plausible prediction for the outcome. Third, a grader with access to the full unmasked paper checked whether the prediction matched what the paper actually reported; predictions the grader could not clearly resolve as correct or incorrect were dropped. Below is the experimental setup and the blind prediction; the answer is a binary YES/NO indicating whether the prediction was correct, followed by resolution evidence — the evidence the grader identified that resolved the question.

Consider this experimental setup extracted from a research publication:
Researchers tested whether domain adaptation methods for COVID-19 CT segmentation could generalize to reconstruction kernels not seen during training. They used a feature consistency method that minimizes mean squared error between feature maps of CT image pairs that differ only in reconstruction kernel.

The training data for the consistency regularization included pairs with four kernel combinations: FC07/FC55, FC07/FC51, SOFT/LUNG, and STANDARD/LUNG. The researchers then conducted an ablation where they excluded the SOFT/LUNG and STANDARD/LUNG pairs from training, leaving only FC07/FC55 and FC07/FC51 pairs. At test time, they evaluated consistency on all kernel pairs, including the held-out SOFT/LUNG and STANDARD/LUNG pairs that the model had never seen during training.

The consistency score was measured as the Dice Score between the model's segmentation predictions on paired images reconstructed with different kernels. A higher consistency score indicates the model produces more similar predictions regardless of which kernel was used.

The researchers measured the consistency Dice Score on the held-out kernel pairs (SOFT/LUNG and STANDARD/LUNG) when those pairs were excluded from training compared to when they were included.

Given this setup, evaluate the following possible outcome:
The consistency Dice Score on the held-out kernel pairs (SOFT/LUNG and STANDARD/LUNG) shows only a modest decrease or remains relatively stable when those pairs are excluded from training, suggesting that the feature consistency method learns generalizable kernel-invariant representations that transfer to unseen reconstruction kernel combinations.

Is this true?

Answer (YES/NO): YES